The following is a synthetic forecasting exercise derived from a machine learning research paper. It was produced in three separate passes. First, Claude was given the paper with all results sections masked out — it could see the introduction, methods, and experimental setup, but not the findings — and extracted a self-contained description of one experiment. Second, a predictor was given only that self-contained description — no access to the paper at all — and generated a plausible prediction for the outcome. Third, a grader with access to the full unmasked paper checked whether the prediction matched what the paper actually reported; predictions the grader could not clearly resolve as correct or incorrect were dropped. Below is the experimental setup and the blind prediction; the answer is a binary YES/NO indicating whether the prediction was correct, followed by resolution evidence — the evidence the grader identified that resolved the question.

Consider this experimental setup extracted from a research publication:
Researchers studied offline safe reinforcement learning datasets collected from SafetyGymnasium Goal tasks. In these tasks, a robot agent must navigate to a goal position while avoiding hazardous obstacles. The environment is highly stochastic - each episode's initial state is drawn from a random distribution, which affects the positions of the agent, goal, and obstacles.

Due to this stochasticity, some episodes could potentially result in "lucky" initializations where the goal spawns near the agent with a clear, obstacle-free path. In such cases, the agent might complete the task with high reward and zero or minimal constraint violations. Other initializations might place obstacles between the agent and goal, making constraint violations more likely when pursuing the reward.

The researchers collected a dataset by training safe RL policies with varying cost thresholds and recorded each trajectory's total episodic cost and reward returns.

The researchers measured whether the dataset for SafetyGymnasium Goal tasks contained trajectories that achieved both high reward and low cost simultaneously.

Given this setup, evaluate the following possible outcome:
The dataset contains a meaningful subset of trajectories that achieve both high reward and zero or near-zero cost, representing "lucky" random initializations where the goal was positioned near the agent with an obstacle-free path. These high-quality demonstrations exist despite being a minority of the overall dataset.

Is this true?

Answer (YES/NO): YES